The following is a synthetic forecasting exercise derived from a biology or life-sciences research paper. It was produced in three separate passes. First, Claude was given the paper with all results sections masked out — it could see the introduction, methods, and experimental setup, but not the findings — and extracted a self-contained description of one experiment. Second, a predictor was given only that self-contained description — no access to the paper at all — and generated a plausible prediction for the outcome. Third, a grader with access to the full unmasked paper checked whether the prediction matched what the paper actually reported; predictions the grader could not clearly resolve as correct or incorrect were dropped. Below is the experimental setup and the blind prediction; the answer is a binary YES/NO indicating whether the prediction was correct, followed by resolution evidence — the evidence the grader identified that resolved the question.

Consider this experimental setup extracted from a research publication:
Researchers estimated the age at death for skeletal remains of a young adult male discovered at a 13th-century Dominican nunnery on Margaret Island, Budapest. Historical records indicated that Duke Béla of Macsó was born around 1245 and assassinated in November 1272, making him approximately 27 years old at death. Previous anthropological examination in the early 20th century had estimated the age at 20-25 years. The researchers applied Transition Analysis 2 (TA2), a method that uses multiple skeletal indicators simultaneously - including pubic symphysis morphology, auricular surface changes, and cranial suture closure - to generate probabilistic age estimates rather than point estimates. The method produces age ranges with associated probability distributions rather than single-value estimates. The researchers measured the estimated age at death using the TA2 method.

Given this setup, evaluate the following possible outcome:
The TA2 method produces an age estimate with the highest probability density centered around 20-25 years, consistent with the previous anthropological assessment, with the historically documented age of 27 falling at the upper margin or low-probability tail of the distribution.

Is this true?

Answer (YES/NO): YES